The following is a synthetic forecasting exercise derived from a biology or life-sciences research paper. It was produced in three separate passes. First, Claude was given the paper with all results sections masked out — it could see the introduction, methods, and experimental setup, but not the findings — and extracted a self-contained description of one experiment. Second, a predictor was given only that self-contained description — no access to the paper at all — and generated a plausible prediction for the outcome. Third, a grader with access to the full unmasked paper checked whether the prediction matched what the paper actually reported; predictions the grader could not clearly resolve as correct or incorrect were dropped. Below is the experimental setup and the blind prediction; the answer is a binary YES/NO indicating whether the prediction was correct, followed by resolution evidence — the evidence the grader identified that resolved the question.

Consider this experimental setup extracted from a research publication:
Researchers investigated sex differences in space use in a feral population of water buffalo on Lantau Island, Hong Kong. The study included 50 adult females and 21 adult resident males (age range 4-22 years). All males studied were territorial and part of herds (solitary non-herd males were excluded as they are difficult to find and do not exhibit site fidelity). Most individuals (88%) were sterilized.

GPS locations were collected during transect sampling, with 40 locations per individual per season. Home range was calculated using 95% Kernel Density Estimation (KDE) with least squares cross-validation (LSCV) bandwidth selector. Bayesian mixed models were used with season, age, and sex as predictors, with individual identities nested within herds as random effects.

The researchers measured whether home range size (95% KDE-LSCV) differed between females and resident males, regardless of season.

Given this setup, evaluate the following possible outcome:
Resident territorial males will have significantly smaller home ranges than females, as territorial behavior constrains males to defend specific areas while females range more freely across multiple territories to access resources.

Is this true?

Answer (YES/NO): YES